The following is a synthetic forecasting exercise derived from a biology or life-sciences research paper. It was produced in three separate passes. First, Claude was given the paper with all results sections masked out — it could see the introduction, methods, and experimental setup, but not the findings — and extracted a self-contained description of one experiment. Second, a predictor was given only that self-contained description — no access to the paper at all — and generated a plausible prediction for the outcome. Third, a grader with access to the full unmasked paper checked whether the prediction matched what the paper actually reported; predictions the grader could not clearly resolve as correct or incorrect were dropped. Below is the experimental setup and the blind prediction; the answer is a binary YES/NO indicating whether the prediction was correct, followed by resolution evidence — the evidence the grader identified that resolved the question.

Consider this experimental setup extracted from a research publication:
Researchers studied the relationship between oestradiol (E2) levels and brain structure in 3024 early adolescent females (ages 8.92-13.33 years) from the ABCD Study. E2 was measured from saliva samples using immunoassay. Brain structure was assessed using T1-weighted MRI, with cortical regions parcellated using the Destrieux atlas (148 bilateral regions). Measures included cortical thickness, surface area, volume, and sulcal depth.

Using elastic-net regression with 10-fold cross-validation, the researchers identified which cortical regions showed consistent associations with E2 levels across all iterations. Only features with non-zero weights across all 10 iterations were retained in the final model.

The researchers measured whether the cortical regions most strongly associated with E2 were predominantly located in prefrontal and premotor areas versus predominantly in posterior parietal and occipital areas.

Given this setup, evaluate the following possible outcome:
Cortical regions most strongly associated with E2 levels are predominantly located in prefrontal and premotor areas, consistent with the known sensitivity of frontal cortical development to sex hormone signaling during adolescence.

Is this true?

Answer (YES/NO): YES